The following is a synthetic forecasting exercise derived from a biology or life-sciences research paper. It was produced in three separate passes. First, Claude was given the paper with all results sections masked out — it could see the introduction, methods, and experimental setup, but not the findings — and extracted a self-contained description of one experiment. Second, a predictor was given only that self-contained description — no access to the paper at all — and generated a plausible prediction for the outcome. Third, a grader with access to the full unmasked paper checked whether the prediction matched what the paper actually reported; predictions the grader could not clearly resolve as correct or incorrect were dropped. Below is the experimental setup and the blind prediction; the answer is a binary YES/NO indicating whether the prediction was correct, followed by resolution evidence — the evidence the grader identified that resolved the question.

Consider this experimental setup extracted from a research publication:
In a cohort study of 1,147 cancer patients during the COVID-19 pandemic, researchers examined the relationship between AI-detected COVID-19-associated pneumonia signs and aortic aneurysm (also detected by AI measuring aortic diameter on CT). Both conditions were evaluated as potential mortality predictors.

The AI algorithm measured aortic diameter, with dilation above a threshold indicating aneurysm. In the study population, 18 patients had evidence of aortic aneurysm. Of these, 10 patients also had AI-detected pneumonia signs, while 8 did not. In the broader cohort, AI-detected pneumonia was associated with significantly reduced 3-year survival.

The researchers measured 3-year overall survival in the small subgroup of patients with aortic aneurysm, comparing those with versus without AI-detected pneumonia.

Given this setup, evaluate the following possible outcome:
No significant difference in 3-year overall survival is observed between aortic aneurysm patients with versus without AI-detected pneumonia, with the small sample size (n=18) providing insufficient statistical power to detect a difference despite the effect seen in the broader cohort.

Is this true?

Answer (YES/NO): YES